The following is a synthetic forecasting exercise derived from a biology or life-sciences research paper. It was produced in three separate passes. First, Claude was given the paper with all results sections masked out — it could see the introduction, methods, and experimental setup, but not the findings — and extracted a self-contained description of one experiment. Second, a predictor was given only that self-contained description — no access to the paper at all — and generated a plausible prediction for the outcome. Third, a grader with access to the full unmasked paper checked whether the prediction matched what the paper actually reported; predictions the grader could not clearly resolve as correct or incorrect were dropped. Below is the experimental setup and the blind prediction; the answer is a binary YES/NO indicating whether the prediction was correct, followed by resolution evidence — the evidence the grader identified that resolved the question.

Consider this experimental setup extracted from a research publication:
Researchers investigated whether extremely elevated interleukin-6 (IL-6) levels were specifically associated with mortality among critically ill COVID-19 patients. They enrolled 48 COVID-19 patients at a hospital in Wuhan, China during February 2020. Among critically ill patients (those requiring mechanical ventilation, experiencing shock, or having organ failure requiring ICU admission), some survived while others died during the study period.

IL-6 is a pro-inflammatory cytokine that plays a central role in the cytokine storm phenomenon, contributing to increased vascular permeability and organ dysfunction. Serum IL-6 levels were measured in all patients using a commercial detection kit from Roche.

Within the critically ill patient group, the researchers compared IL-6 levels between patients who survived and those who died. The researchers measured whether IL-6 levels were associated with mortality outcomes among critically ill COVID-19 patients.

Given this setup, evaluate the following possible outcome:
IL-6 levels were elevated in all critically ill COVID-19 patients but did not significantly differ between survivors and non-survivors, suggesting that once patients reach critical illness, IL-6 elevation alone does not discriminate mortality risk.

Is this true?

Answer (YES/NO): NO